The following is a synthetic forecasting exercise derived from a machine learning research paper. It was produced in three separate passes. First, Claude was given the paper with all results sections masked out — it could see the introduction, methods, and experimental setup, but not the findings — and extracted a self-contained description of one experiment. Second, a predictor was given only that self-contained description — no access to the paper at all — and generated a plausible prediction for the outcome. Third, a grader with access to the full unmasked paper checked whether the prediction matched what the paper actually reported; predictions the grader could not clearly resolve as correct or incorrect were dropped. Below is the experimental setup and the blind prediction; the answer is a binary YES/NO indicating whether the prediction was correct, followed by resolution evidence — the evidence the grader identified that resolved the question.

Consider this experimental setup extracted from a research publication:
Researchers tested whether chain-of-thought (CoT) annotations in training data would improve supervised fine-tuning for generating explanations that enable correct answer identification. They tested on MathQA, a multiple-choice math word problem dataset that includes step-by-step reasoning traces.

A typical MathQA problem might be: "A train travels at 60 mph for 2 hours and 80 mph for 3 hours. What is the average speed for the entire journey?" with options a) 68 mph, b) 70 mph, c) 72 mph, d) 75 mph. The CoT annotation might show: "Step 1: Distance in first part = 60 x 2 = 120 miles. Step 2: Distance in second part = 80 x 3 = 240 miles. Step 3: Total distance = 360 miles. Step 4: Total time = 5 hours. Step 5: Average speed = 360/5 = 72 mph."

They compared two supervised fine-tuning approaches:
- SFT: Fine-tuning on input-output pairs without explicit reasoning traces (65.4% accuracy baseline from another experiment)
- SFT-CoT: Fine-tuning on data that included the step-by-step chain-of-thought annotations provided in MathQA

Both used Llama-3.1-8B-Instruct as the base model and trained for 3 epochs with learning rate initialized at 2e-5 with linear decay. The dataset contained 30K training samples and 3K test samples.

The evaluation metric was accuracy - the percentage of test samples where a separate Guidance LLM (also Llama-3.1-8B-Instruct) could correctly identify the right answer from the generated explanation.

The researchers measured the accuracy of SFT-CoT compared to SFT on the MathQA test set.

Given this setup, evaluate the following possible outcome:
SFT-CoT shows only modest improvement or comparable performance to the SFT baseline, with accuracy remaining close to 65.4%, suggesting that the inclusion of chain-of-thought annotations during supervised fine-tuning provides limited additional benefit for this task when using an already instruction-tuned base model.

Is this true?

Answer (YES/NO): YES